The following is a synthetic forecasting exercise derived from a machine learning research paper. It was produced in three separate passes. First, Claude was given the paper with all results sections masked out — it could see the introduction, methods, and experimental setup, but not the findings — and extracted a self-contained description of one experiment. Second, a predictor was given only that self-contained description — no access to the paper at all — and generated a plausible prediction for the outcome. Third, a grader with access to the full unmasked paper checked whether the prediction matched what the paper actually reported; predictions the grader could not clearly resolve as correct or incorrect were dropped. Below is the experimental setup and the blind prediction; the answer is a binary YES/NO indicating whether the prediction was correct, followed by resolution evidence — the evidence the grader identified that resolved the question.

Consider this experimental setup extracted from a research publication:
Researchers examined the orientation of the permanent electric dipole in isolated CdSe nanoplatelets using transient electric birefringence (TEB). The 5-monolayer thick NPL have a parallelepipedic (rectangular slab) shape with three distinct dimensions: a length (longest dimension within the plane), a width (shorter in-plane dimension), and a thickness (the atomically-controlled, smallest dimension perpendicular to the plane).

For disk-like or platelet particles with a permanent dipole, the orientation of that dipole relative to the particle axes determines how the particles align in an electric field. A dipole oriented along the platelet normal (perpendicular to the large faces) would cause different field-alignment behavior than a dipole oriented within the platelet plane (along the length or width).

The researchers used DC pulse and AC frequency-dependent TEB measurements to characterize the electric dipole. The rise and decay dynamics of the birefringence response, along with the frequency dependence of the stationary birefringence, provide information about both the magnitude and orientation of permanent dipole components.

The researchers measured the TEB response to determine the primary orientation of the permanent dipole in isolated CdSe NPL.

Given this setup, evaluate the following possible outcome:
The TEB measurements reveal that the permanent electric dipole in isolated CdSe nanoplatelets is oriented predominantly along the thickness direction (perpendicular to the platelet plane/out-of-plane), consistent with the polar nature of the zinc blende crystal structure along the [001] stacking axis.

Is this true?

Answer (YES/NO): NO